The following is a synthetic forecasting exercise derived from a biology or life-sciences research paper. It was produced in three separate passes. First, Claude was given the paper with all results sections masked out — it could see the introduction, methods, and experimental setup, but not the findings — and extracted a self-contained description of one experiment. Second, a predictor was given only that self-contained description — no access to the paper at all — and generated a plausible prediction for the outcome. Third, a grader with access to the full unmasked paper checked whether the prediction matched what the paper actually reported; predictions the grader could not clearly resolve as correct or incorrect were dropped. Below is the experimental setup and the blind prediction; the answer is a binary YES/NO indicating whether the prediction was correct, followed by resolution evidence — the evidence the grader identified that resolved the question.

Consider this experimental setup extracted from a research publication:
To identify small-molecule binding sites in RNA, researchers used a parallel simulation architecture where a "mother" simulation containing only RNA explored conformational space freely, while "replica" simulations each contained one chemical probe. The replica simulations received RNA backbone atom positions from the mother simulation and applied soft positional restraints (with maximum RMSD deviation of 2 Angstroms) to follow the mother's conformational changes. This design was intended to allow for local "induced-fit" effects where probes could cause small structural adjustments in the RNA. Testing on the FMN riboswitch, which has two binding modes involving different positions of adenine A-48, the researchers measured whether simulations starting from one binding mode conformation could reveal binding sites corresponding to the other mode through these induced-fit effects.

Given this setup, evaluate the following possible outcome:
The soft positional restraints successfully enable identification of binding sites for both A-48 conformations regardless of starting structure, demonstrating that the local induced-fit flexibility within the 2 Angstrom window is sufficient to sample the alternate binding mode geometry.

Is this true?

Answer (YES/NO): YES